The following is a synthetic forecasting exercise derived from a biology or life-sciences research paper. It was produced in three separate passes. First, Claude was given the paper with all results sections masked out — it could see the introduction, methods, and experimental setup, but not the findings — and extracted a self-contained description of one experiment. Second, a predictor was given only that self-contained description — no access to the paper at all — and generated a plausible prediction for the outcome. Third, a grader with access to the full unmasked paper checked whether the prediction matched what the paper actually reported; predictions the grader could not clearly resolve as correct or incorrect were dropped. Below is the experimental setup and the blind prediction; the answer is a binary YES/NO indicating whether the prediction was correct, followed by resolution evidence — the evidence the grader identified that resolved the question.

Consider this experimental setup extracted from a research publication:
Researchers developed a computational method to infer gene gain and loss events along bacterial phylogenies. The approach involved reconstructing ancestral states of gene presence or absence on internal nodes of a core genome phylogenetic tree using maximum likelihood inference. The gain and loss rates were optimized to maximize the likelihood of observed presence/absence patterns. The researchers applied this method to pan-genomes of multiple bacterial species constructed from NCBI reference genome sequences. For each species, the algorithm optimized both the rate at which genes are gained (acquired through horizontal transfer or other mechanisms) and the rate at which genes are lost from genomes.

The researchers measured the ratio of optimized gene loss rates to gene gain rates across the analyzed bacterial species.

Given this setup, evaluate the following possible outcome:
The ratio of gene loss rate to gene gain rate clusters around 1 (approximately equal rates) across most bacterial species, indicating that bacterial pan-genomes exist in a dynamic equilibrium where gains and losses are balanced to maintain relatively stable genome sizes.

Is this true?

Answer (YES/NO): NO